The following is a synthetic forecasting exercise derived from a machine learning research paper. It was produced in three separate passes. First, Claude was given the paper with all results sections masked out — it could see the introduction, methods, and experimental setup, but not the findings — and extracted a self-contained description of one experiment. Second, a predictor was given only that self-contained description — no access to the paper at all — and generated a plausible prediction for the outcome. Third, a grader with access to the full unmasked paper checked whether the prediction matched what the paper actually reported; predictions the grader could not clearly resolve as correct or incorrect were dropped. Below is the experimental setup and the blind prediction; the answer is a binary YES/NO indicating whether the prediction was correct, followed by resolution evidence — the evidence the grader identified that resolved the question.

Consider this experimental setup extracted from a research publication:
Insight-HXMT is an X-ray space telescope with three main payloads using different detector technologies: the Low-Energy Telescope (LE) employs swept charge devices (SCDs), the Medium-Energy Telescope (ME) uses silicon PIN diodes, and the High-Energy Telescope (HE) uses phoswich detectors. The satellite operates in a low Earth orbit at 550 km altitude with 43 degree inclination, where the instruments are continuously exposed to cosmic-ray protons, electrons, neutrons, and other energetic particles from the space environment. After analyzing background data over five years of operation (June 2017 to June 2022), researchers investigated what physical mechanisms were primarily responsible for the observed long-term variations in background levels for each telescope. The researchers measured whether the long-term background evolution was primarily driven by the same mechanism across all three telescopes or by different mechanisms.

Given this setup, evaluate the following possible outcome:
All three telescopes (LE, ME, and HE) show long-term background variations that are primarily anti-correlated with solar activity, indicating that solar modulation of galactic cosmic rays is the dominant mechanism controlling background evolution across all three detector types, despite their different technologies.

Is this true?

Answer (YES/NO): NO